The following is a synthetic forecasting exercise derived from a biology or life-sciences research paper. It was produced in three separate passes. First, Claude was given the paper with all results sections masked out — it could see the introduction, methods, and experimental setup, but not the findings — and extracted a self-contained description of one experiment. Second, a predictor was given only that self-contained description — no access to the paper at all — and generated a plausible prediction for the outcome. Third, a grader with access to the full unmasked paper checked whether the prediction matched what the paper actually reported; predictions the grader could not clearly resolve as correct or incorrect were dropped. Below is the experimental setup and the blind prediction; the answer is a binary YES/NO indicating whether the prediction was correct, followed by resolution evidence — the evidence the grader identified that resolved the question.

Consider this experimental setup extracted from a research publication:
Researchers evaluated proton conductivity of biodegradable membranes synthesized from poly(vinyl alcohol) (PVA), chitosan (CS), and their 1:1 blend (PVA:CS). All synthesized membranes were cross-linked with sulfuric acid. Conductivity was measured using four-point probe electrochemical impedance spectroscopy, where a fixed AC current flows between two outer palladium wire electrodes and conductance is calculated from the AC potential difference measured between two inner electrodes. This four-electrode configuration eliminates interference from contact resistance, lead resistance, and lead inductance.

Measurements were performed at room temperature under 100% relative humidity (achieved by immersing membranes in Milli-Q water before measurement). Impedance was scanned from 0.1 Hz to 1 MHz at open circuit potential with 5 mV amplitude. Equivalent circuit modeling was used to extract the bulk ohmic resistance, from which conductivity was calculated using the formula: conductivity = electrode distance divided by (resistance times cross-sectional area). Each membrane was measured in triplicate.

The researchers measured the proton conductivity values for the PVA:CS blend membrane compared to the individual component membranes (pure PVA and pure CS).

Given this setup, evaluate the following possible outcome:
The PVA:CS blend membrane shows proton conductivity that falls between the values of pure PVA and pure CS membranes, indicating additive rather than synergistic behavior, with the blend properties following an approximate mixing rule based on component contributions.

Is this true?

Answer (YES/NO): NO